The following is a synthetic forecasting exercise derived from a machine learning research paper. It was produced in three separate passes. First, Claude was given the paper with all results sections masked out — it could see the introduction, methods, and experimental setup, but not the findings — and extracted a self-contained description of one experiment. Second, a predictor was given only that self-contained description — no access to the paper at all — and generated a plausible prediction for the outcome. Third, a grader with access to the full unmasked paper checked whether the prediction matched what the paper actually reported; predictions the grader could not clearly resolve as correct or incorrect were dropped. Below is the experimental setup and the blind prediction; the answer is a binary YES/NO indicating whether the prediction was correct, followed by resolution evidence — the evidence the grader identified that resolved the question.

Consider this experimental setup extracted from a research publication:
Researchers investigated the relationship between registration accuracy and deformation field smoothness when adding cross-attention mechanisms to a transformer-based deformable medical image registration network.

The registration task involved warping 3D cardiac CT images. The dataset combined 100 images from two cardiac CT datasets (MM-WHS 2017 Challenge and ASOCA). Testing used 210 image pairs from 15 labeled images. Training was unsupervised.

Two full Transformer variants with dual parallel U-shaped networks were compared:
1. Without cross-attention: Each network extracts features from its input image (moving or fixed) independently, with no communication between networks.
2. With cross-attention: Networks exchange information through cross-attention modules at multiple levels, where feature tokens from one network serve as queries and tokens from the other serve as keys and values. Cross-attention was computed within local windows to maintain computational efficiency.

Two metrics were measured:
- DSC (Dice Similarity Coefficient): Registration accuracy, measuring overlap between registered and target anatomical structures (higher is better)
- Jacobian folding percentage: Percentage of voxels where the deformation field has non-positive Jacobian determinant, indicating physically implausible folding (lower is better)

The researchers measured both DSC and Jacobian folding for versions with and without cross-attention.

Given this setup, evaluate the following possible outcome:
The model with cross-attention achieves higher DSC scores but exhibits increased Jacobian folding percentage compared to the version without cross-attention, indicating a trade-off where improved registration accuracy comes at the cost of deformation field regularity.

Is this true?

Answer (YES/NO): YES